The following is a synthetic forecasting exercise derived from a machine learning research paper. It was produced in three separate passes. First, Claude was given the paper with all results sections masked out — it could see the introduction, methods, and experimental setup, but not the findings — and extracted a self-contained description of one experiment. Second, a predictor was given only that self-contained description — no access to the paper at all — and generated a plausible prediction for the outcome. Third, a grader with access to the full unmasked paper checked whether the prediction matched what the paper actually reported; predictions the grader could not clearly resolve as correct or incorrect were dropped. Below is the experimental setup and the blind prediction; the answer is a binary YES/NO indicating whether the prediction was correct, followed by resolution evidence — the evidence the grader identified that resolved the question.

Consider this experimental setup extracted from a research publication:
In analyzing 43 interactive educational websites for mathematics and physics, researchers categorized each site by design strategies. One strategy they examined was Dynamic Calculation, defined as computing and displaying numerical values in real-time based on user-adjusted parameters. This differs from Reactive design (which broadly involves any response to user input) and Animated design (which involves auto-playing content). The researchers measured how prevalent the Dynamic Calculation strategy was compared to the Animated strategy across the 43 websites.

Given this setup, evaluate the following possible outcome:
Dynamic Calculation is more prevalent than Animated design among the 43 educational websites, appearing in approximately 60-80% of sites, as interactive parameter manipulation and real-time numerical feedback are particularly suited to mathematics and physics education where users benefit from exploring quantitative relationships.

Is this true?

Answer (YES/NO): NO